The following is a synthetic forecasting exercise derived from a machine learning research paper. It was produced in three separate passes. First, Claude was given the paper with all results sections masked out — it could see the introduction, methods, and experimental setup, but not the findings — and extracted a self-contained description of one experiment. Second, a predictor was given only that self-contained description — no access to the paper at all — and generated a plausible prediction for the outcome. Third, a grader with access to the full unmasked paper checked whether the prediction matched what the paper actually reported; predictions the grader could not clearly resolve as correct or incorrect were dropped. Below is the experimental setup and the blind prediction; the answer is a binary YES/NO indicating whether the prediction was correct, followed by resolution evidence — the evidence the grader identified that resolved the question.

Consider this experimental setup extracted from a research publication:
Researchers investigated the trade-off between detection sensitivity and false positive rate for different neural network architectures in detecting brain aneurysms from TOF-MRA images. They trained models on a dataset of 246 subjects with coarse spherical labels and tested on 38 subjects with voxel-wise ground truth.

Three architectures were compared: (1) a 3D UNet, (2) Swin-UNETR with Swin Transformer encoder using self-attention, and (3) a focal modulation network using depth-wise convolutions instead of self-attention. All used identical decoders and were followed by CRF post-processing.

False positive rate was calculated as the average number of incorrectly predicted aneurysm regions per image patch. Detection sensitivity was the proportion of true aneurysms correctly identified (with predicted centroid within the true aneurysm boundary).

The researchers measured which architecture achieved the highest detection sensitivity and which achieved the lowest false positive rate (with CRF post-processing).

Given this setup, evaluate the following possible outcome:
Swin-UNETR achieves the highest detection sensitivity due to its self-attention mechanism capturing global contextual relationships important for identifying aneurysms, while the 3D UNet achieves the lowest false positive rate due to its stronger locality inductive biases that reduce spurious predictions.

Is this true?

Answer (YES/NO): NO